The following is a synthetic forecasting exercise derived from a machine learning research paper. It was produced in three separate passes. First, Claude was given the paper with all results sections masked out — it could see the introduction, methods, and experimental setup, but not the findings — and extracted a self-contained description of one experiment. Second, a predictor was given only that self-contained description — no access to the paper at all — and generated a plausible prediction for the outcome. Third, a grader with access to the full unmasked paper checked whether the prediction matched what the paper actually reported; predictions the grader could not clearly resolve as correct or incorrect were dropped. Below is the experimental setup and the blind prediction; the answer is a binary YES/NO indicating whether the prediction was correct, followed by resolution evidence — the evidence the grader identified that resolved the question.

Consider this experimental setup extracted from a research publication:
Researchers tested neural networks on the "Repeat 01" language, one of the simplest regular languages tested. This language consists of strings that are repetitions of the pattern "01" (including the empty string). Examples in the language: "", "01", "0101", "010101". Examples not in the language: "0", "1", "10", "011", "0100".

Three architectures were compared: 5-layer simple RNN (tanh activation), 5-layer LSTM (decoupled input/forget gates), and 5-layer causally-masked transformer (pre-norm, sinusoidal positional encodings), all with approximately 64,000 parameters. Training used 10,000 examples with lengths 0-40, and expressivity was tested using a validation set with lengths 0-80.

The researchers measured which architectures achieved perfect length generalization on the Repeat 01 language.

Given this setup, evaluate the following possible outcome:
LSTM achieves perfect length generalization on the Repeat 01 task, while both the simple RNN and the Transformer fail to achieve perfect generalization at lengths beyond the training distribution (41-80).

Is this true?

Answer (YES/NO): NO